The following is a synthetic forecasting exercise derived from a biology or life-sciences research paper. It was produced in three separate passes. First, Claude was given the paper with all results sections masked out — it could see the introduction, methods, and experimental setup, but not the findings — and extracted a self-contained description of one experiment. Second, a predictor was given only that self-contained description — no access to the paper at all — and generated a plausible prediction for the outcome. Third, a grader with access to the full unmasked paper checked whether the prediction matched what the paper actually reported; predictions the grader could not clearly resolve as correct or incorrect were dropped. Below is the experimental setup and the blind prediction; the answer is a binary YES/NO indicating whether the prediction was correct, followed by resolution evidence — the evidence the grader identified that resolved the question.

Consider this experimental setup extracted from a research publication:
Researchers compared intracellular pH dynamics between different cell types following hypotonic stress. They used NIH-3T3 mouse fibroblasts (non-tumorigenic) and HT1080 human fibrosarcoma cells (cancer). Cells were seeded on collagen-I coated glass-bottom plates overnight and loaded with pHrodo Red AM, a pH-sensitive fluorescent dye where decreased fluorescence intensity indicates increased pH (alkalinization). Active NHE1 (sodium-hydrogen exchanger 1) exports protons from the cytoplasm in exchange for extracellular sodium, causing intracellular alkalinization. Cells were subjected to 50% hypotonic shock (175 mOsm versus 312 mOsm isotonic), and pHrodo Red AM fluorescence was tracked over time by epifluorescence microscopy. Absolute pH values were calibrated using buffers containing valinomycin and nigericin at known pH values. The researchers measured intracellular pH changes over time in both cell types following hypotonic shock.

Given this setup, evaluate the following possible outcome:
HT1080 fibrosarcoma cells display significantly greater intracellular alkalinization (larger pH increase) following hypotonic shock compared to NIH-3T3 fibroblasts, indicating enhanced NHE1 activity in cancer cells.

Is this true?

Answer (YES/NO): NO